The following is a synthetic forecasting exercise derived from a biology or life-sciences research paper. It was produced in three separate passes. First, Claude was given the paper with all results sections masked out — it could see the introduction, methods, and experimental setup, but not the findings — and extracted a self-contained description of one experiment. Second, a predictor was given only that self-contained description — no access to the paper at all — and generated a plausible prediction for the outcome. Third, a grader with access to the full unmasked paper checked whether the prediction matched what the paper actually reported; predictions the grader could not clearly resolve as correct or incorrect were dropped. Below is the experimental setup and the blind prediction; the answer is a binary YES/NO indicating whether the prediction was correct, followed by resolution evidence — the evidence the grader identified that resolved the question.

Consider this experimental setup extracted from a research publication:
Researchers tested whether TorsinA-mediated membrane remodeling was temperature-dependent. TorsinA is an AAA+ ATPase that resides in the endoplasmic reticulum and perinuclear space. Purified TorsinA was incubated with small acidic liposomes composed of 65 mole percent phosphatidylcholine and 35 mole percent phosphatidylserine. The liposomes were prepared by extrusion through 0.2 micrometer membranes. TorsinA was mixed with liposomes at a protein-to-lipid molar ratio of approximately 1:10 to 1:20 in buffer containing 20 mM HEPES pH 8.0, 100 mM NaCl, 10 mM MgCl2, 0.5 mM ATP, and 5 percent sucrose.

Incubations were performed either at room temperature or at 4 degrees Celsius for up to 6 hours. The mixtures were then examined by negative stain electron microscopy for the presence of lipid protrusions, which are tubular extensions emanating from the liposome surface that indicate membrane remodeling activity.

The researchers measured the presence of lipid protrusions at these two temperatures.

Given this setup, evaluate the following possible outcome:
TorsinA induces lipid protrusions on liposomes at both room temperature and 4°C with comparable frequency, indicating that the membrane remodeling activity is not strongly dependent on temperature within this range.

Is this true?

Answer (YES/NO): YES